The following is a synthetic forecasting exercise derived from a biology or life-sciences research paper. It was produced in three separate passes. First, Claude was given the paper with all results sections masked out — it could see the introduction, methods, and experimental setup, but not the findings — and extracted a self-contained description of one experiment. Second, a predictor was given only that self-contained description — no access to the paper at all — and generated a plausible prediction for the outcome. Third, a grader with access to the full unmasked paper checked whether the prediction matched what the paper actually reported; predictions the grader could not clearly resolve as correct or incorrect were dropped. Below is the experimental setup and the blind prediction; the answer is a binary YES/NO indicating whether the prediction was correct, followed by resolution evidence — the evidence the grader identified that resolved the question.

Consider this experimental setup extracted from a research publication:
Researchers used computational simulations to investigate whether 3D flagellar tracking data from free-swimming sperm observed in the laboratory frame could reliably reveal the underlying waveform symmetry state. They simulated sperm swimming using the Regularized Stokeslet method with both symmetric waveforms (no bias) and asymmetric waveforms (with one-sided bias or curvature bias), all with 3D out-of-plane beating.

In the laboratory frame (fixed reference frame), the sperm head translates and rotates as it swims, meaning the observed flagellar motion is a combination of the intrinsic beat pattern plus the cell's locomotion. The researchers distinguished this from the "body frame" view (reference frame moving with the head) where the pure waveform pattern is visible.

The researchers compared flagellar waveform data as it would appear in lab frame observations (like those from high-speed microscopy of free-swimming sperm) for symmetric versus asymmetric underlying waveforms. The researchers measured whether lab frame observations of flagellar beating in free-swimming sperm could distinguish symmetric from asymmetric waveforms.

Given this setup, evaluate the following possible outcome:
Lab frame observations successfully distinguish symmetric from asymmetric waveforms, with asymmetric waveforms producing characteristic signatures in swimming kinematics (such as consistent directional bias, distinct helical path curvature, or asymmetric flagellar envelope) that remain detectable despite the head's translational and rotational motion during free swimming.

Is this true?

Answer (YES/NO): NO